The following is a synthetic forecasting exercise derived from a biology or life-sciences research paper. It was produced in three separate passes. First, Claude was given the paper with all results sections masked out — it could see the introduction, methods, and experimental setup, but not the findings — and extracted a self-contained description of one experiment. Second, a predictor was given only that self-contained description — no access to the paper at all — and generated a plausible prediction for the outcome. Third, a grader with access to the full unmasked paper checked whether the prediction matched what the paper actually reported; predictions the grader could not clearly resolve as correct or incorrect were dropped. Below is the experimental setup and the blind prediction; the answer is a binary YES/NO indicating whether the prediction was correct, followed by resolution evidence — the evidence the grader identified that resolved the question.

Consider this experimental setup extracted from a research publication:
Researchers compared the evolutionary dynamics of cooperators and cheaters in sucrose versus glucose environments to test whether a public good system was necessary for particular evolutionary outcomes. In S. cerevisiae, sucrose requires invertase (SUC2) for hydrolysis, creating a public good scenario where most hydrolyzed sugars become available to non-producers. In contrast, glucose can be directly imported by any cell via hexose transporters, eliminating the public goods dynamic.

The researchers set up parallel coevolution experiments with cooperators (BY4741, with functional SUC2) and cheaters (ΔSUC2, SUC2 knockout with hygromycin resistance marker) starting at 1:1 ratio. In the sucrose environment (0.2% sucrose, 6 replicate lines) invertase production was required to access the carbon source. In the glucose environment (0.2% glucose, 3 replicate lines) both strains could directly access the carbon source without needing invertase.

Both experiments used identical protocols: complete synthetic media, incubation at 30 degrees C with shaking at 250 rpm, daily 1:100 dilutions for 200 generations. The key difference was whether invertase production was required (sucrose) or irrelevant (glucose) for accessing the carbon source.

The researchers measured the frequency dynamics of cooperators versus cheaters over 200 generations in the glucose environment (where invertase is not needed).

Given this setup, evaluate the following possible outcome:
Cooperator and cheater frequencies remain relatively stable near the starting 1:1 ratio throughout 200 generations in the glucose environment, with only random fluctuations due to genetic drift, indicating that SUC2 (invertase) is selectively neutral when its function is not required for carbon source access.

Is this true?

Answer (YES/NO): NO